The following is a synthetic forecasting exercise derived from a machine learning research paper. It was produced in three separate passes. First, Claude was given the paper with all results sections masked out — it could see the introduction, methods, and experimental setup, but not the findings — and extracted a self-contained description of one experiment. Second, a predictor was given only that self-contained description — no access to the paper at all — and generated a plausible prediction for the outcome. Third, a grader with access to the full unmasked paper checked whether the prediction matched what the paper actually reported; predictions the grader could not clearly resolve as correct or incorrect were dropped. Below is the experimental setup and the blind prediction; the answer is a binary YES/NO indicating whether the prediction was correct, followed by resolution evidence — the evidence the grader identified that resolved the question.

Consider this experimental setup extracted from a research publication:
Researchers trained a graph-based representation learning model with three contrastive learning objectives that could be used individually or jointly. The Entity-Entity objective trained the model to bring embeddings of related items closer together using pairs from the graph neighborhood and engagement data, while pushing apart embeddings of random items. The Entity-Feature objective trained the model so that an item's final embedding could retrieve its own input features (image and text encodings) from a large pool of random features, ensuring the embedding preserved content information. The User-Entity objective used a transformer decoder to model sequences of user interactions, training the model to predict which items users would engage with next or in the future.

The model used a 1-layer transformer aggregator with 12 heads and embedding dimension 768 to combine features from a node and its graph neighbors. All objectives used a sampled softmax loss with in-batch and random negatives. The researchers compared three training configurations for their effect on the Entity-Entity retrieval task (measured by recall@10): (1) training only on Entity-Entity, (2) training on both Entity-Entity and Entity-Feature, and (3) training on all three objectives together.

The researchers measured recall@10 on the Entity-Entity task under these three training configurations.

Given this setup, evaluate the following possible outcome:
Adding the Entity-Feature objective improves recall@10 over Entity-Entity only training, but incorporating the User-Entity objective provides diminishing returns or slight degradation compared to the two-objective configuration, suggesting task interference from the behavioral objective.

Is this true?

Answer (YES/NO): YES